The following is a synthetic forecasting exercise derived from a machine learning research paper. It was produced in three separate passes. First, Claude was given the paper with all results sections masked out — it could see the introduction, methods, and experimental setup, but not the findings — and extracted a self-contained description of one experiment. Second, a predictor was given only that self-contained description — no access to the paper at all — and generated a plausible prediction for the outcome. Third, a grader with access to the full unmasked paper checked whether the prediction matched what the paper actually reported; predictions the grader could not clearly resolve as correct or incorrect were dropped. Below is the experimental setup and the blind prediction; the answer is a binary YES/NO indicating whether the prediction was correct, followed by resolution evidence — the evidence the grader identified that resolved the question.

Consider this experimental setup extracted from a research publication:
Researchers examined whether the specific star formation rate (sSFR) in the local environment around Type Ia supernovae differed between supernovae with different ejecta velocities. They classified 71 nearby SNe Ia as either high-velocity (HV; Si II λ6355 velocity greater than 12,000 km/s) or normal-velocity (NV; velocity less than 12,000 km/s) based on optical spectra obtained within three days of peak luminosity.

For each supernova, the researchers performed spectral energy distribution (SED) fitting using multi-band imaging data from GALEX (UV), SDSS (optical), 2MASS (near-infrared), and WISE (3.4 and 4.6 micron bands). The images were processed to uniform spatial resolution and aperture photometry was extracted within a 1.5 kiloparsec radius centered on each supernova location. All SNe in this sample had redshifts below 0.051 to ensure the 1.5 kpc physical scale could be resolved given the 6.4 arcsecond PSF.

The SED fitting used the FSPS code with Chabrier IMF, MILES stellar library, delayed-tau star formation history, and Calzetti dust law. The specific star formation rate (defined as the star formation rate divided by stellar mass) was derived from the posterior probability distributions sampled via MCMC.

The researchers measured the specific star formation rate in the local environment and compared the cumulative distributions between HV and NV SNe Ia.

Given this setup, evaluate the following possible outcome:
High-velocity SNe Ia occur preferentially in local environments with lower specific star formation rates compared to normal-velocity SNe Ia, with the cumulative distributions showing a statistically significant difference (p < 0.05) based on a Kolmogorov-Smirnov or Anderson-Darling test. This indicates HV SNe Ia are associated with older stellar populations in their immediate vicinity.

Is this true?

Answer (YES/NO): NO